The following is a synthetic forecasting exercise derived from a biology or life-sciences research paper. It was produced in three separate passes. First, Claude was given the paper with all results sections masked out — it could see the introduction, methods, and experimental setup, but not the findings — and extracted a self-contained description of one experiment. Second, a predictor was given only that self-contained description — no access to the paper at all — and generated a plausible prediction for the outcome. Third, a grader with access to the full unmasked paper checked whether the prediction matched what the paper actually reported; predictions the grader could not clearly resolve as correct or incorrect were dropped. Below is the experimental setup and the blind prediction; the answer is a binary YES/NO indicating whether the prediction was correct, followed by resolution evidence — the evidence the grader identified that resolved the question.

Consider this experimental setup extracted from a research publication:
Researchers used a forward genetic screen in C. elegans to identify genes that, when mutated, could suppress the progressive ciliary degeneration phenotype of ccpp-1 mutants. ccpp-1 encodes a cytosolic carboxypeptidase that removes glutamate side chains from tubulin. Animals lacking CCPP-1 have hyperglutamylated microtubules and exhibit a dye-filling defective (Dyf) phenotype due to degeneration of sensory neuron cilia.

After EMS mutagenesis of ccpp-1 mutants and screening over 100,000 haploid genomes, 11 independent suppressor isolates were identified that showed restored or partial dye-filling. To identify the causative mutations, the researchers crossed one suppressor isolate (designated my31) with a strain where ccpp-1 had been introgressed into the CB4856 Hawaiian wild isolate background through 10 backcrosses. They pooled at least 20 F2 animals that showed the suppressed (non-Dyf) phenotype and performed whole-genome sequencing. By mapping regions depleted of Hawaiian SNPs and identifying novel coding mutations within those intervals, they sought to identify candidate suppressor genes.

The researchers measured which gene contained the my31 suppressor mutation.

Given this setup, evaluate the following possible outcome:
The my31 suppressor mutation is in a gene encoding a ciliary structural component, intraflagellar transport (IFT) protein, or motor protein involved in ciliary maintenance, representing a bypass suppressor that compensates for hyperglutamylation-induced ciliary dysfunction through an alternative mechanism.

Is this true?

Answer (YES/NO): NO